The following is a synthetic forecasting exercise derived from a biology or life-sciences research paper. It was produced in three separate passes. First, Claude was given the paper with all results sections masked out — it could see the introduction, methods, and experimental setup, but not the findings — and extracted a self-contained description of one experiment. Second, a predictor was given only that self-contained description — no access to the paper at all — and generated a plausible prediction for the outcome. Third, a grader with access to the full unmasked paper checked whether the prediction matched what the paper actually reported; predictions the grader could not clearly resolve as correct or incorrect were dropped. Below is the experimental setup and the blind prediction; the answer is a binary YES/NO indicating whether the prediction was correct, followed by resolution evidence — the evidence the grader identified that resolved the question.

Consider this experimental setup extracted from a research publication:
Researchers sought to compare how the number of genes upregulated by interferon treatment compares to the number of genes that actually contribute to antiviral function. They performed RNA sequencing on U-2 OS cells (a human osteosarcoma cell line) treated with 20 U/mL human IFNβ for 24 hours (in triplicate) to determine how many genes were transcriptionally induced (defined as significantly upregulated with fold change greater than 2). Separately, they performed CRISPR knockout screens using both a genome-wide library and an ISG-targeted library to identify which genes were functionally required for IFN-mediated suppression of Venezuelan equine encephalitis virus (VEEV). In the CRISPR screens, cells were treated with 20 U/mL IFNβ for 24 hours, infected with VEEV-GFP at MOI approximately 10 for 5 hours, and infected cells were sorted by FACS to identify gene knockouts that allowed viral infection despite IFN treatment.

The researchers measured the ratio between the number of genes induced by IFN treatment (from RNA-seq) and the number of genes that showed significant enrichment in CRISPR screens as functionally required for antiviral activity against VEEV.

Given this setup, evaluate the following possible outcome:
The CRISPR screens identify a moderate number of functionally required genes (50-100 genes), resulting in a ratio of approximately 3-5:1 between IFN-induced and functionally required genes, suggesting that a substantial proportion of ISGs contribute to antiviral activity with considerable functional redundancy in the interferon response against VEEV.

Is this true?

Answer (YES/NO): NO